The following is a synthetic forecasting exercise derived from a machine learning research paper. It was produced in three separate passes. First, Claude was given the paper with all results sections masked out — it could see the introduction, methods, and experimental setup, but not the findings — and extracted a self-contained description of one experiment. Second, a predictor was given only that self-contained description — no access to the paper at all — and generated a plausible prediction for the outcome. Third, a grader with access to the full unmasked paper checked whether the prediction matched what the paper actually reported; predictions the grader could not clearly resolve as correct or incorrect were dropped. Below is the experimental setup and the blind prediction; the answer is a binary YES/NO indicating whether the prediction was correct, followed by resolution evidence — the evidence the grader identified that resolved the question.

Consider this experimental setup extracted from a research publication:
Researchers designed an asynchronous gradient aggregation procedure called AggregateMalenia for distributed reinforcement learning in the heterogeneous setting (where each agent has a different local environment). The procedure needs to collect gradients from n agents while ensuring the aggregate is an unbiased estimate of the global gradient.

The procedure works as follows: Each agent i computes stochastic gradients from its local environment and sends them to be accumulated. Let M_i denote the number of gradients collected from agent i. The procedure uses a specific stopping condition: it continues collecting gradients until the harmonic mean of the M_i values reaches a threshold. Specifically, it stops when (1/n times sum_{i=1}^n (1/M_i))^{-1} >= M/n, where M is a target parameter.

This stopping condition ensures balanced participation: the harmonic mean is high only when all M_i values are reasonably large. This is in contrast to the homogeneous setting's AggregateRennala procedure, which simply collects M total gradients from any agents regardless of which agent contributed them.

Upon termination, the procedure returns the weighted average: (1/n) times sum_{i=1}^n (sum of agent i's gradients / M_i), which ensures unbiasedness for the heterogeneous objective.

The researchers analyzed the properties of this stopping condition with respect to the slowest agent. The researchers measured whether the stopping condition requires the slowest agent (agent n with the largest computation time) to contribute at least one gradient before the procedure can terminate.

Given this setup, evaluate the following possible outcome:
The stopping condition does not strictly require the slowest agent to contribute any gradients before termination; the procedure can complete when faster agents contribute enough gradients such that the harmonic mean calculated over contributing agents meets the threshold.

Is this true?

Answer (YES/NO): NO